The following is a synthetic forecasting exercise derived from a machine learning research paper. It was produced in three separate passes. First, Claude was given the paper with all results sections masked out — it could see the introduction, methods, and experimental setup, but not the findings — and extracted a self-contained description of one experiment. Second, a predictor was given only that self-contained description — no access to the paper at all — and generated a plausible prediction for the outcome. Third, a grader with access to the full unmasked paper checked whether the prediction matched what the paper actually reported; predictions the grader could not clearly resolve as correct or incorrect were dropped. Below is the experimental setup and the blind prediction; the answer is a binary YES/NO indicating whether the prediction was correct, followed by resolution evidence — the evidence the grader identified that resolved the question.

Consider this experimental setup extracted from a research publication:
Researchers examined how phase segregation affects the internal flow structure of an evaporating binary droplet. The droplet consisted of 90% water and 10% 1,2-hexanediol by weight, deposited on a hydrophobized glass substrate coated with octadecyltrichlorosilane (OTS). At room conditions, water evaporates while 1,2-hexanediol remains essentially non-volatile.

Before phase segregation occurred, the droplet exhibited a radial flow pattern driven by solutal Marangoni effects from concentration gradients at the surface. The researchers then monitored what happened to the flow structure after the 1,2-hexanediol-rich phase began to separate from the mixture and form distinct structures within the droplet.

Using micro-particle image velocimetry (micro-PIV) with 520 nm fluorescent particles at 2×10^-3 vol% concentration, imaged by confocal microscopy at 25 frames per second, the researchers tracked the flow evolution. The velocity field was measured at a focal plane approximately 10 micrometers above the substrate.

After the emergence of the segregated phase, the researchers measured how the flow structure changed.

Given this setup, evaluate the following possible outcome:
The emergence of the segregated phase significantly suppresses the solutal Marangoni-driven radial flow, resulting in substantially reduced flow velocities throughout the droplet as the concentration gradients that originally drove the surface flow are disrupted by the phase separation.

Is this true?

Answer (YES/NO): NO